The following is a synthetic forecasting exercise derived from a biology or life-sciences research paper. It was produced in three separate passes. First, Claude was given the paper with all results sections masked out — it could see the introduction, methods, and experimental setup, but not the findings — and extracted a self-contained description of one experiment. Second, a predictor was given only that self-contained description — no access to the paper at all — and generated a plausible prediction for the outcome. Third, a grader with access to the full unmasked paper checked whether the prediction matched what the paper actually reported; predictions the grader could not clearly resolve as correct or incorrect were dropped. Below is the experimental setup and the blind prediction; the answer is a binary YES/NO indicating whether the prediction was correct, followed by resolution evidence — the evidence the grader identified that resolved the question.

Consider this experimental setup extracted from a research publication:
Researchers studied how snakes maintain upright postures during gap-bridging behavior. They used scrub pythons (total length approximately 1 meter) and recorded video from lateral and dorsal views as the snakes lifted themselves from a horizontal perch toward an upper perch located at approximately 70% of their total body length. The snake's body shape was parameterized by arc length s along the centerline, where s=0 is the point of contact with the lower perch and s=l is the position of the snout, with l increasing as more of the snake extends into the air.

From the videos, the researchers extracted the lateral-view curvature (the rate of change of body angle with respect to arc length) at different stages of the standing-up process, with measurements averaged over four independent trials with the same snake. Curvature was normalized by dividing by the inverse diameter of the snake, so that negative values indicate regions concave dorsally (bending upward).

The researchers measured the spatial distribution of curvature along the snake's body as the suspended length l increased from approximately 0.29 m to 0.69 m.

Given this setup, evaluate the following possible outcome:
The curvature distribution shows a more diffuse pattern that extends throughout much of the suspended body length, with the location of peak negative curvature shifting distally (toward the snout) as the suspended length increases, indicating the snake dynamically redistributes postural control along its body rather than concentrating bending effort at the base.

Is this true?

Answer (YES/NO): NO